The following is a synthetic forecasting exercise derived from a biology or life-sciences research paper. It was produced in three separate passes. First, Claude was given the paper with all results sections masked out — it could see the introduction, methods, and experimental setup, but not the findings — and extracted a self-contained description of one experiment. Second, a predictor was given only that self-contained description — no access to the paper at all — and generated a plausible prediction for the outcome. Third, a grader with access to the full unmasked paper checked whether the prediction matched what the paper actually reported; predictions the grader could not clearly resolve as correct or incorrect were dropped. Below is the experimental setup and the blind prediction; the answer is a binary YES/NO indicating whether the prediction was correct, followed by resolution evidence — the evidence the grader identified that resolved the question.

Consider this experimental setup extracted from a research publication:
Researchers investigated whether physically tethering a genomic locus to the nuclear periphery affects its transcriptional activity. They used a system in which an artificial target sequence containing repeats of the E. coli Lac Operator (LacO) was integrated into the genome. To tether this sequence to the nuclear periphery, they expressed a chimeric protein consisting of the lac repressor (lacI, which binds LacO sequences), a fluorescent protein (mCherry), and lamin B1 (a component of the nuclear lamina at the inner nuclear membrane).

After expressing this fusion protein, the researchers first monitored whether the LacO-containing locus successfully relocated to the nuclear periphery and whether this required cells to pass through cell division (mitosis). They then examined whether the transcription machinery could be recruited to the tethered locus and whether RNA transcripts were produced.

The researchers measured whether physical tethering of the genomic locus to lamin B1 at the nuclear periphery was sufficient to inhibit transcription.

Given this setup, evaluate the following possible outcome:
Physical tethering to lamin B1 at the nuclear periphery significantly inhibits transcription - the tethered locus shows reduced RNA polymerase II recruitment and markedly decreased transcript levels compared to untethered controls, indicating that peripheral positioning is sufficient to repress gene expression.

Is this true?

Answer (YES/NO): NO